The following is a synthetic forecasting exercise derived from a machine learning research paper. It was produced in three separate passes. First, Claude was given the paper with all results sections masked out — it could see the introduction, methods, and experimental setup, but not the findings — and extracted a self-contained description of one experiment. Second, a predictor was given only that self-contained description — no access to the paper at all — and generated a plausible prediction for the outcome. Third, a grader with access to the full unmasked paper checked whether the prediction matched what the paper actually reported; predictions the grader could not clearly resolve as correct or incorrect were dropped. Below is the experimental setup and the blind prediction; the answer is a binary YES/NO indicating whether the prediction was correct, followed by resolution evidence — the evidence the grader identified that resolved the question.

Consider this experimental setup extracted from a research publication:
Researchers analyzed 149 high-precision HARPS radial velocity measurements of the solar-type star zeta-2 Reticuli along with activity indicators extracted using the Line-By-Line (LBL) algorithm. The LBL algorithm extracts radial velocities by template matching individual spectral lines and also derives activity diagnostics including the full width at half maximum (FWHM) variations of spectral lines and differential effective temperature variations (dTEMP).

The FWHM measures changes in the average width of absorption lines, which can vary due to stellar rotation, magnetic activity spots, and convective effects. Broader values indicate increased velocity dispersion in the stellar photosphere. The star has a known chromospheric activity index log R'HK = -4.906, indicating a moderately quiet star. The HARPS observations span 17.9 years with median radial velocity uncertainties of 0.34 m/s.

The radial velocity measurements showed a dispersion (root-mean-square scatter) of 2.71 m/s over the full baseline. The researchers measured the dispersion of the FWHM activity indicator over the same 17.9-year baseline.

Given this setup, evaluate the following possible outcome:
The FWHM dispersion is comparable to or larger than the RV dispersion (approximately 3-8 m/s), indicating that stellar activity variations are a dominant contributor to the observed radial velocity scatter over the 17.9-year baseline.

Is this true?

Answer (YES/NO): NO